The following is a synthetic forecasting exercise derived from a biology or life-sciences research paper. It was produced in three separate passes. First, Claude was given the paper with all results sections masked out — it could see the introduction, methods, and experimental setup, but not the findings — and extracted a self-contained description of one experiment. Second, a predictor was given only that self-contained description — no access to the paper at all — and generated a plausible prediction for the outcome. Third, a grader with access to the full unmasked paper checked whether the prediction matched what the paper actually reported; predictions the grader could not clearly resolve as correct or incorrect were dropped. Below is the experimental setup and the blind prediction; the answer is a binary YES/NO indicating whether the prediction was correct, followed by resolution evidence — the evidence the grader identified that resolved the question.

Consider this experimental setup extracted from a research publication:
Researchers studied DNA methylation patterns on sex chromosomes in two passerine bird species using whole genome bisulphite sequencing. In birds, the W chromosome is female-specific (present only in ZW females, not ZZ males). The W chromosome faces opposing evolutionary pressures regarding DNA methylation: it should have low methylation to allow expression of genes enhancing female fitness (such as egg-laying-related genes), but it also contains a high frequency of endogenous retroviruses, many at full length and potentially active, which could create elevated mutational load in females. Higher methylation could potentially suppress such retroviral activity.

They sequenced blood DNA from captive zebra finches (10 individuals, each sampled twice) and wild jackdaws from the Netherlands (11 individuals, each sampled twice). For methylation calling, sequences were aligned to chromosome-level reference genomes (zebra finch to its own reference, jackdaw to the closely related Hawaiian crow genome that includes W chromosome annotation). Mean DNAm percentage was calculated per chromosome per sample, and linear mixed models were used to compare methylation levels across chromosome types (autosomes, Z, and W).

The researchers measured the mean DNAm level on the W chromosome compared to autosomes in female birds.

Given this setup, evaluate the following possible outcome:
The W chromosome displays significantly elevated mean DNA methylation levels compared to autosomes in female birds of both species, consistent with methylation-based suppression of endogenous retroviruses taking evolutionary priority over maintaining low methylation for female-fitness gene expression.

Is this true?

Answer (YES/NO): YES